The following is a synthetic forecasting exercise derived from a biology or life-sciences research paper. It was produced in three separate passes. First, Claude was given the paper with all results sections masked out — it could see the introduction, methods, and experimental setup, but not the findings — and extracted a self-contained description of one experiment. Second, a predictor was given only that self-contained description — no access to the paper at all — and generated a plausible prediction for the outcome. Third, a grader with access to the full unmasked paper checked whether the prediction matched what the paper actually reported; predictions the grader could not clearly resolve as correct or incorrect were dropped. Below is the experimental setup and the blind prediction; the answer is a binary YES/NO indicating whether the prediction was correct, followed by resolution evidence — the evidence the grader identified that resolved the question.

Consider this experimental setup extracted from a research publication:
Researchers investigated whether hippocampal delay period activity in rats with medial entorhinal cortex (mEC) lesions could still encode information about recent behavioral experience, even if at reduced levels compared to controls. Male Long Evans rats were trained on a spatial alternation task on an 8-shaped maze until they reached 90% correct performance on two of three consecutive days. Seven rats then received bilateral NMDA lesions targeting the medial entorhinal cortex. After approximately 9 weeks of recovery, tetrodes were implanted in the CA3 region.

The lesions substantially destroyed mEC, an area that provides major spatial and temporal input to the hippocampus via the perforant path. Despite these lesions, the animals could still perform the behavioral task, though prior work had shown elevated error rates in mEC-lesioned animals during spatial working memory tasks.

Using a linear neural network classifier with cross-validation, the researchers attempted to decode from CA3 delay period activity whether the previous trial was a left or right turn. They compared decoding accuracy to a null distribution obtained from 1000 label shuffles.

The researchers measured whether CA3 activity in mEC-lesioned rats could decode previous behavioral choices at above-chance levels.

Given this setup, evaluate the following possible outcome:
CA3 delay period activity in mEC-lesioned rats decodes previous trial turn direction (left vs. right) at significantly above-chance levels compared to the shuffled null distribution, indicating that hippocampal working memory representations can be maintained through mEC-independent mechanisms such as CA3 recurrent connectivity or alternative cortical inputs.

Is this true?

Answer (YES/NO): YES